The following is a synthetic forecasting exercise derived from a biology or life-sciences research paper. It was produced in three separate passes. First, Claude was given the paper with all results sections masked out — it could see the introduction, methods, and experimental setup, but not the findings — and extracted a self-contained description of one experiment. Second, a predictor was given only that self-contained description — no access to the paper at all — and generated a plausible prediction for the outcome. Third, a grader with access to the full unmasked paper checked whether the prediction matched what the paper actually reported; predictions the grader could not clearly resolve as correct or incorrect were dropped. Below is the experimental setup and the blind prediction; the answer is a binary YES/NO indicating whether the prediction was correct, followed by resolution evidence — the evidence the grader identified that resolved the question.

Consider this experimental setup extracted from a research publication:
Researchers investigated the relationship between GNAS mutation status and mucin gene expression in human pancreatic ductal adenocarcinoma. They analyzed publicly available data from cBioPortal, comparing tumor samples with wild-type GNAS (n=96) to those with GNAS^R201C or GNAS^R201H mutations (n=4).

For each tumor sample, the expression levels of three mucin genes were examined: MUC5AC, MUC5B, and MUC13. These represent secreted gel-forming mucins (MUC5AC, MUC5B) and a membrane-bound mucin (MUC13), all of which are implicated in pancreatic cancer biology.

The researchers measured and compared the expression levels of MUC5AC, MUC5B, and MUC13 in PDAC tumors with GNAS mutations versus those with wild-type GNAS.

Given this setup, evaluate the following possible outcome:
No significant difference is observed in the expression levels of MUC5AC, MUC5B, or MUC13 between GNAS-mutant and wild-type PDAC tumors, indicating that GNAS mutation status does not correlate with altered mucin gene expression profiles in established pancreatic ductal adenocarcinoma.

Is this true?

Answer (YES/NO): NO